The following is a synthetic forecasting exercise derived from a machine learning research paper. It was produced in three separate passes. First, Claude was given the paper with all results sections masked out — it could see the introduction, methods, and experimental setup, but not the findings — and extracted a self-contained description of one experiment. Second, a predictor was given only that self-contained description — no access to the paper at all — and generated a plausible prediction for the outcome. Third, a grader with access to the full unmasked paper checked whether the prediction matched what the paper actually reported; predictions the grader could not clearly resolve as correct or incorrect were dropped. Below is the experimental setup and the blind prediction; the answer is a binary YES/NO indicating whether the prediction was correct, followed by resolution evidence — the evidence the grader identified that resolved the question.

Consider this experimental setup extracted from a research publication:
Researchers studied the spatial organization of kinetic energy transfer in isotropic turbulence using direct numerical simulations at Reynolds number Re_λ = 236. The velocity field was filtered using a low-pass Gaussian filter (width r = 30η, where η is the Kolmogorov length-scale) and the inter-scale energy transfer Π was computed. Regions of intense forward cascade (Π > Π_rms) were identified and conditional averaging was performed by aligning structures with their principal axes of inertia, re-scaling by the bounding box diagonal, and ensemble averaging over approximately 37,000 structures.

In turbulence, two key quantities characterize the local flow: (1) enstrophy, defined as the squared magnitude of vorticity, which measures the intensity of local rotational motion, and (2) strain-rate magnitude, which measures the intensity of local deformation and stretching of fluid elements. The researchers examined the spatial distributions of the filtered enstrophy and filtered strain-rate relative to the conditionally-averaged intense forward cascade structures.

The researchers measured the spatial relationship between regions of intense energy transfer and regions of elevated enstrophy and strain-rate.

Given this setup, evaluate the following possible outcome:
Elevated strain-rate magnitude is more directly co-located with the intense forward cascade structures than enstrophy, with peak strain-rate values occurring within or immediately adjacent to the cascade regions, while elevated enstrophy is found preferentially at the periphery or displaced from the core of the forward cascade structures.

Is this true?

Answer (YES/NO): YES